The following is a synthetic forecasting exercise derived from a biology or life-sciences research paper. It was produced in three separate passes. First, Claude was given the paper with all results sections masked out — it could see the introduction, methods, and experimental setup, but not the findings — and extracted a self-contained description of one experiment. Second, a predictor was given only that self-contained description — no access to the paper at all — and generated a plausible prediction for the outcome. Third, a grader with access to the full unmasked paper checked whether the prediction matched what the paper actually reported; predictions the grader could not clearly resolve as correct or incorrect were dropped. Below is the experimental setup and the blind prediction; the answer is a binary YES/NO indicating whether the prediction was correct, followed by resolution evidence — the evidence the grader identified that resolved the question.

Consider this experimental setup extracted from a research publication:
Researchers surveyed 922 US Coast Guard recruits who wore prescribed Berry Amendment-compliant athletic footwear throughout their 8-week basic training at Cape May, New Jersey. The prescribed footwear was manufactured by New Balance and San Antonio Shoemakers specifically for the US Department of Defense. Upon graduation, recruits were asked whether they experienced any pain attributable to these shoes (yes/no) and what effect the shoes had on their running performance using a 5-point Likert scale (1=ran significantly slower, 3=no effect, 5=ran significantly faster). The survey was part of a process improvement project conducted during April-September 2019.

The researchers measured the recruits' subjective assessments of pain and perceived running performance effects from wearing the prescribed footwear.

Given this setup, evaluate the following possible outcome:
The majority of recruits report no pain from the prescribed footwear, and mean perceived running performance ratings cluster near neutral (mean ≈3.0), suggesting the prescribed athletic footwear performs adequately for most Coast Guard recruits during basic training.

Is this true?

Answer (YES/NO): NO